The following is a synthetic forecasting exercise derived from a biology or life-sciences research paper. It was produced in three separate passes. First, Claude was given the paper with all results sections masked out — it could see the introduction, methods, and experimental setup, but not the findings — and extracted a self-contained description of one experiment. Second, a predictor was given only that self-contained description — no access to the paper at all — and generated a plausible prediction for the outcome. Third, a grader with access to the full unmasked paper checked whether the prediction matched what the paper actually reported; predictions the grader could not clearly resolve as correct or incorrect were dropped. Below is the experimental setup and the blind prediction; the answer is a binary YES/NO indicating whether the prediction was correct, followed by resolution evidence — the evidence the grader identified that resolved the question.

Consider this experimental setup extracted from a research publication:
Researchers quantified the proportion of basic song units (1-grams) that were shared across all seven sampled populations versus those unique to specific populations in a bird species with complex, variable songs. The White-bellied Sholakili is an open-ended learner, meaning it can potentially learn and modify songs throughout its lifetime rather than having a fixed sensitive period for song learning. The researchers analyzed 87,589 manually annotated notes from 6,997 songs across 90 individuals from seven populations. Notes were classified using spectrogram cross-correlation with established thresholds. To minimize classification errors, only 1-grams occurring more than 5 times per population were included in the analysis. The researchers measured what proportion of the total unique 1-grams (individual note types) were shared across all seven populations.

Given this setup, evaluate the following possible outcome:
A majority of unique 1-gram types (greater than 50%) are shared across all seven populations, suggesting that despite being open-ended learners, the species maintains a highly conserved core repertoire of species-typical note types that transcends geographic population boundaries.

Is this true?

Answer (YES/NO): NO